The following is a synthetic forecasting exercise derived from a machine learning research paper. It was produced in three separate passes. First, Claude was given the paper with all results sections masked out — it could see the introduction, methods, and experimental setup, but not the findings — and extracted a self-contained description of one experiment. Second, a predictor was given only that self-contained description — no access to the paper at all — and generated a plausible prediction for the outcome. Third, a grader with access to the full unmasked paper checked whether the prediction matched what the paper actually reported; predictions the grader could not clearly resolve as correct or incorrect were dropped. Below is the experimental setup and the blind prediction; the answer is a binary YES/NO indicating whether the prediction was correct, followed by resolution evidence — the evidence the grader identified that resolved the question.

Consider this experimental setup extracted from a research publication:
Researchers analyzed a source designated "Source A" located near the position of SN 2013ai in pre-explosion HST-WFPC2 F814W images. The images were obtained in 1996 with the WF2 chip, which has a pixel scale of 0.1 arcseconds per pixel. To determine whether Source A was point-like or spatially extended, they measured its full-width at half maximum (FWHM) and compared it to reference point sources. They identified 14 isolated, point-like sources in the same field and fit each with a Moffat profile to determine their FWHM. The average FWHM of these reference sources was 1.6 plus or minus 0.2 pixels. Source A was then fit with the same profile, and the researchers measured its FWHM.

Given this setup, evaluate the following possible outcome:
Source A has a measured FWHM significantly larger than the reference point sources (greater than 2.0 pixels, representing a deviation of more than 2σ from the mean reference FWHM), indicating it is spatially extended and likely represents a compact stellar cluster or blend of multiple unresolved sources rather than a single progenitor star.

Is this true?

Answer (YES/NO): YES